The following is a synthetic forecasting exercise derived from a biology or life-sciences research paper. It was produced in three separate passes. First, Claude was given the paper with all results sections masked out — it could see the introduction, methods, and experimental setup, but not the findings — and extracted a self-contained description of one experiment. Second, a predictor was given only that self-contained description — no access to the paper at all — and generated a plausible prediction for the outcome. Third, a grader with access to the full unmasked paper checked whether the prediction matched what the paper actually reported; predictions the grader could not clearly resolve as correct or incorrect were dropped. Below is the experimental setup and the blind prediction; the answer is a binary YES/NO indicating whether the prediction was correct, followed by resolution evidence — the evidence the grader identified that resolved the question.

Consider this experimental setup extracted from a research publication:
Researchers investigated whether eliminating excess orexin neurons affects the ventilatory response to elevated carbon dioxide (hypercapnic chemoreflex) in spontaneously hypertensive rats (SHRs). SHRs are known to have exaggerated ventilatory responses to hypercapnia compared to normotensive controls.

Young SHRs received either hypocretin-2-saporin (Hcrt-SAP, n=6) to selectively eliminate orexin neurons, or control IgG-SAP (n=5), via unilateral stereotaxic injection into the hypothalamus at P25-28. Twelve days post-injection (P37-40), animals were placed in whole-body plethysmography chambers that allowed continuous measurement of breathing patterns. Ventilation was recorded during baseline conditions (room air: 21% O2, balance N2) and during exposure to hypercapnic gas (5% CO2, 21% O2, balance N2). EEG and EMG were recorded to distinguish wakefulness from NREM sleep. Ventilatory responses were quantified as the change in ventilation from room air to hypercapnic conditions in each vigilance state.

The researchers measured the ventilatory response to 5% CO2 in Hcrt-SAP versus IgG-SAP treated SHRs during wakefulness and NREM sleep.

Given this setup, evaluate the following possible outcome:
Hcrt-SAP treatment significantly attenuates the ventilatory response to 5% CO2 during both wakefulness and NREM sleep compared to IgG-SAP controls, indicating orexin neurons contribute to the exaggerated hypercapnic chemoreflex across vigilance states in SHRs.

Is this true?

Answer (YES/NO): NO